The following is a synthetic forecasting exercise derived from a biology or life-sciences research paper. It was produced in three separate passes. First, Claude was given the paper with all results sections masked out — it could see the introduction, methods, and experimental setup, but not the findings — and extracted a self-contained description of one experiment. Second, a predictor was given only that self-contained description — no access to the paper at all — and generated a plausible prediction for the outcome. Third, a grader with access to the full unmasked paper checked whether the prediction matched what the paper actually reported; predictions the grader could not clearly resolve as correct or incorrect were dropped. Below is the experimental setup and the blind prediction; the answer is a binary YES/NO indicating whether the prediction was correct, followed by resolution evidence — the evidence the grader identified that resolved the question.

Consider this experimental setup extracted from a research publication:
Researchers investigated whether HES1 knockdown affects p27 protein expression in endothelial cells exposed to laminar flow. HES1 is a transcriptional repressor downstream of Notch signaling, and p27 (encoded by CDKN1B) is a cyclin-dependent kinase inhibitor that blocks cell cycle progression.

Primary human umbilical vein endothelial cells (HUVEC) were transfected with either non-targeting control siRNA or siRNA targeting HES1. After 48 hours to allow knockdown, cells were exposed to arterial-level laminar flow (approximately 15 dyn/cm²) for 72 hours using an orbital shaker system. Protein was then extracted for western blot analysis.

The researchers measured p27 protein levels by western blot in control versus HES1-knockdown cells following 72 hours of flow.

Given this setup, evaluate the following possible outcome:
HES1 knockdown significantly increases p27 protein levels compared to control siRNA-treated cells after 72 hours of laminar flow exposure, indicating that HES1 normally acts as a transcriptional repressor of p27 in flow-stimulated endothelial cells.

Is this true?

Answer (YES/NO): YES